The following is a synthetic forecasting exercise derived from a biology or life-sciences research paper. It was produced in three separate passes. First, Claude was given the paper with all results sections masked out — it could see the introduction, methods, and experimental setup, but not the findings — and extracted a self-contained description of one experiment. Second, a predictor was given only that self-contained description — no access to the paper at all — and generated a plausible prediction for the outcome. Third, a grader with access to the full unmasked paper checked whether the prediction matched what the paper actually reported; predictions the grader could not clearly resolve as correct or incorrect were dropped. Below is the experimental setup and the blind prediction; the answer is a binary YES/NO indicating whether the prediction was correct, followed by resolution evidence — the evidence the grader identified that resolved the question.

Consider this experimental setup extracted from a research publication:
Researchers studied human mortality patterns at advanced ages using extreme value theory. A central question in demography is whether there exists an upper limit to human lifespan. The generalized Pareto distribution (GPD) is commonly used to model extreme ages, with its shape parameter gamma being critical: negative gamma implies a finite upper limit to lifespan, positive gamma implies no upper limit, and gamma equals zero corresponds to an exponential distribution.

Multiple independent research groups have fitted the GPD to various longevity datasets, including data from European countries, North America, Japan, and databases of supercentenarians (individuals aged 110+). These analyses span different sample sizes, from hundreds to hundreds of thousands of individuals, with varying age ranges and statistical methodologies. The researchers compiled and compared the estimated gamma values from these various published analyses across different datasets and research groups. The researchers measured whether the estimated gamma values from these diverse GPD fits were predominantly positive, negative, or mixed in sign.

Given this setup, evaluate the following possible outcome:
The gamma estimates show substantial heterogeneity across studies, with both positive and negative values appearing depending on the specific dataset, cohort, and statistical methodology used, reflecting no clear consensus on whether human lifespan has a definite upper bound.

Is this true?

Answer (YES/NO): NO